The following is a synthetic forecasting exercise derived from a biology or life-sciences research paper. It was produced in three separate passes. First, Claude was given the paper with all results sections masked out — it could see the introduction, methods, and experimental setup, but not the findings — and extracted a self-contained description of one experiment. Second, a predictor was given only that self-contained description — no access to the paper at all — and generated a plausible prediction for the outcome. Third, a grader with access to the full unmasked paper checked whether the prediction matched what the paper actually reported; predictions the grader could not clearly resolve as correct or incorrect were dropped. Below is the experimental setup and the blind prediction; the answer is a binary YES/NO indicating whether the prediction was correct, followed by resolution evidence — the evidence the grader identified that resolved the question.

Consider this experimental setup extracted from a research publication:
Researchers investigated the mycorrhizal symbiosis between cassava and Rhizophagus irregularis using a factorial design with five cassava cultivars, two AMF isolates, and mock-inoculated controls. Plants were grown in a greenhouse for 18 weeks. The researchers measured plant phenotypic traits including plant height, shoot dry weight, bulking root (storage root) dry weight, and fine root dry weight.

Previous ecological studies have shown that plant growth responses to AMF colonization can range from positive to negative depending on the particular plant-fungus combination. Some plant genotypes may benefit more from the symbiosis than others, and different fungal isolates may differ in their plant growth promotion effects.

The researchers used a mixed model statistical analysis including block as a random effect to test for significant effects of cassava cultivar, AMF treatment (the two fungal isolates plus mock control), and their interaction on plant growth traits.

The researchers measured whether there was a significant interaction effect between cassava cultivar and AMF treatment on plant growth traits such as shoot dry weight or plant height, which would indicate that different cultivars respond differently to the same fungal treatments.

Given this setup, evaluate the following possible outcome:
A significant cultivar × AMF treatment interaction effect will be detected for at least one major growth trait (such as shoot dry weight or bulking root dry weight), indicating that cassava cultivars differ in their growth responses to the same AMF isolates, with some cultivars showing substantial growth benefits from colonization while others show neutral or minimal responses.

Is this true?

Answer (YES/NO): NO